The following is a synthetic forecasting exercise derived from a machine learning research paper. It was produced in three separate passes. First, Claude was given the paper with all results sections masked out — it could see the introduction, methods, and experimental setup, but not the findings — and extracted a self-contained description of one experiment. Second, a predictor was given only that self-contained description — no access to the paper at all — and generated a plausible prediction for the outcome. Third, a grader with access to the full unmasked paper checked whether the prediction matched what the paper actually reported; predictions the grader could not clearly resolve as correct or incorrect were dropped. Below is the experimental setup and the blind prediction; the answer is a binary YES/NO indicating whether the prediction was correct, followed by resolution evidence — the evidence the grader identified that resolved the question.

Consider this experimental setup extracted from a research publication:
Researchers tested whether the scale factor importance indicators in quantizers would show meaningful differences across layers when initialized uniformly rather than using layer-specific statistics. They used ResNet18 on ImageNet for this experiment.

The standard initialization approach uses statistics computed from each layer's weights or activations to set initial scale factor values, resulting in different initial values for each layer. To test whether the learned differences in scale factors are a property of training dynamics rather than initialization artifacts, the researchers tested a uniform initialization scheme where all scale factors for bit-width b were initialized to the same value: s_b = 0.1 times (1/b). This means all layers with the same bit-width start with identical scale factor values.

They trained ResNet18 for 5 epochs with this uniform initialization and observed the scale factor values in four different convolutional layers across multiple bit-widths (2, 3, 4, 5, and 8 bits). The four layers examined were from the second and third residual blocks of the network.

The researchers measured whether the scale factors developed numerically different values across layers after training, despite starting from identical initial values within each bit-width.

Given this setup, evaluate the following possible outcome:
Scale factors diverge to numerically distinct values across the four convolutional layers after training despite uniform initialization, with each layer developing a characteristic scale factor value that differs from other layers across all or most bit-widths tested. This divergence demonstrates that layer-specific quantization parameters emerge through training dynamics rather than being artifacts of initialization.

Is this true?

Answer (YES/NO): YES